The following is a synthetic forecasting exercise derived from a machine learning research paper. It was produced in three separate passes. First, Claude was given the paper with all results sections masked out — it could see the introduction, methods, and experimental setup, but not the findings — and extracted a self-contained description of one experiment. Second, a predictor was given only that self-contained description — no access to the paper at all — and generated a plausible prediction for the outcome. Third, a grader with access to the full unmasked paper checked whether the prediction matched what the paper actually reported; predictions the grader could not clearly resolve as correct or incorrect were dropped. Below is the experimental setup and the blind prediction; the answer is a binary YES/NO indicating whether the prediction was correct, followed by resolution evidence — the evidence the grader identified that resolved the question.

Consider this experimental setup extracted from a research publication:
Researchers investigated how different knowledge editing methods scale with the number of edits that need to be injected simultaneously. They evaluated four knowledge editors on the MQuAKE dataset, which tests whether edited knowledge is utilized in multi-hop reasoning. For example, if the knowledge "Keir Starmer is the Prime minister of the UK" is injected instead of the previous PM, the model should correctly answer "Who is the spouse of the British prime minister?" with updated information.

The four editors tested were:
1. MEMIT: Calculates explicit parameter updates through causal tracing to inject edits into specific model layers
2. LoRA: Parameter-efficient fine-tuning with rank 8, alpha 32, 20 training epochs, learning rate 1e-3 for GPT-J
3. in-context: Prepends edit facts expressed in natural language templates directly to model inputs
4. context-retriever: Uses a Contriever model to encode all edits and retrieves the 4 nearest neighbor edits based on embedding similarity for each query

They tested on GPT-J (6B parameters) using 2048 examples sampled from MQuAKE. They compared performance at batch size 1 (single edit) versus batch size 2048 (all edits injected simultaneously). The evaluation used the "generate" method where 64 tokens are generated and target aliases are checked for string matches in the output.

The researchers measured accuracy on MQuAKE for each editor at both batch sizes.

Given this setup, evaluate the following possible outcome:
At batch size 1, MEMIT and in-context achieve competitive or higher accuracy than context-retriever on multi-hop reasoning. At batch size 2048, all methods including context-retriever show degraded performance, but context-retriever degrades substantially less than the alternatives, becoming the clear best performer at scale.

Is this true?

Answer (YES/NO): NO